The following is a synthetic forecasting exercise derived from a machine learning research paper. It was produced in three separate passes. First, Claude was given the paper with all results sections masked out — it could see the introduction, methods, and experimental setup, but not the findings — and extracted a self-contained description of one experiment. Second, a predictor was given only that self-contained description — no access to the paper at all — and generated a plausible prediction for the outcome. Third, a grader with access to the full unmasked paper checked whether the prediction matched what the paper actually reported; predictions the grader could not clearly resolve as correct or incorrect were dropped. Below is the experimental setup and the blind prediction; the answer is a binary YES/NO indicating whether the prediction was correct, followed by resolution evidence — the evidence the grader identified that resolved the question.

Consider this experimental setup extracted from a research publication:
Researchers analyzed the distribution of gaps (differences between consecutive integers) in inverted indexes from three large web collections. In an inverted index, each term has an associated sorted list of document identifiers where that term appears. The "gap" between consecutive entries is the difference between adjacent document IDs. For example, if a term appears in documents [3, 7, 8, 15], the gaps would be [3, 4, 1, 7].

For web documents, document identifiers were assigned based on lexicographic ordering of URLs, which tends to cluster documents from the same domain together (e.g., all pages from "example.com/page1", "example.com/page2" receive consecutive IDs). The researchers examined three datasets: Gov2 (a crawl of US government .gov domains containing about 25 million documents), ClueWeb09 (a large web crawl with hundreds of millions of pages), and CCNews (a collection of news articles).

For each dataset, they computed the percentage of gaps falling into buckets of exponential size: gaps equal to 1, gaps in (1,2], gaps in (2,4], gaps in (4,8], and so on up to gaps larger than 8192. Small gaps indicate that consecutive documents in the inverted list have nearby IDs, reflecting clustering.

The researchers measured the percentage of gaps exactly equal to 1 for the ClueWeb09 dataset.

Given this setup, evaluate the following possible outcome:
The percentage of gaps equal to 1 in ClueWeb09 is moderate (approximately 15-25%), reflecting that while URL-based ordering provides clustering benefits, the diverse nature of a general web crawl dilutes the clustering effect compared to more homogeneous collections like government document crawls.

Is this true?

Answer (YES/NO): NO